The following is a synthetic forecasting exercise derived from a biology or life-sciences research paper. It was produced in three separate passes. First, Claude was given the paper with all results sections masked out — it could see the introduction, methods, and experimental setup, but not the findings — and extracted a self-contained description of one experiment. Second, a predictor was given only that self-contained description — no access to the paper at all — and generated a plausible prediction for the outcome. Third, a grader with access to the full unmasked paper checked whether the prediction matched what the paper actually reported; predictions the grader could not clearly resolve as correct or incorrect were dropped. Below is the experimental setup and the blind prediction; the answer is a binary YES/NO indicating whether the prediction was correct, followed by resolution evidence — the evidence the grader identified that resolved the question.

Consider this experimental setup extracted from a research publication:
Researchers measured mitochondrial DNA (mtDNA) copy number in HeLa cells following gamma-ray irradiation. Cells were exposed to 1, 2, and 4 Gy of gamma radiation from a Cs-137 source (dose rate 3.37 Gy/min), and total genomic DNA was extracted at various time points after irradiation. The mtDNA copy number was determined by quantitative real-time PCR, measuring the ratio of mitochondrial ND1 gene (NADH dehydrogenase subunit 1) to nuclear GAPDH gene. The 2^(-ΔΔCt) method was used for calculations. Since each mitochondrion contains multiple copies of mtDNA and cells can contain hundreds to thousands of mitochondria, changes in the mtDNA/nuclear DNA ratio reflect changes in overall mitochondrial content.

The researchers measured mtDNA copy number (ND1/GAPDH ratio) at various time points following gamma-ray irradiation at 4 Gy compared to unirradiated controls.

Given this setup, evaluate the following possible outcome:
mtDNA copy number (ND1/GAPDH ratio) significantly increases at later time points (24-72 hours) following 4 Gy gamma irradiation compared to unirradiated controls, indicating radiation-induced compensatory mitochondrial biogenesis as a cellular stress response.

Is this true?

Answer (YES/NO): NO